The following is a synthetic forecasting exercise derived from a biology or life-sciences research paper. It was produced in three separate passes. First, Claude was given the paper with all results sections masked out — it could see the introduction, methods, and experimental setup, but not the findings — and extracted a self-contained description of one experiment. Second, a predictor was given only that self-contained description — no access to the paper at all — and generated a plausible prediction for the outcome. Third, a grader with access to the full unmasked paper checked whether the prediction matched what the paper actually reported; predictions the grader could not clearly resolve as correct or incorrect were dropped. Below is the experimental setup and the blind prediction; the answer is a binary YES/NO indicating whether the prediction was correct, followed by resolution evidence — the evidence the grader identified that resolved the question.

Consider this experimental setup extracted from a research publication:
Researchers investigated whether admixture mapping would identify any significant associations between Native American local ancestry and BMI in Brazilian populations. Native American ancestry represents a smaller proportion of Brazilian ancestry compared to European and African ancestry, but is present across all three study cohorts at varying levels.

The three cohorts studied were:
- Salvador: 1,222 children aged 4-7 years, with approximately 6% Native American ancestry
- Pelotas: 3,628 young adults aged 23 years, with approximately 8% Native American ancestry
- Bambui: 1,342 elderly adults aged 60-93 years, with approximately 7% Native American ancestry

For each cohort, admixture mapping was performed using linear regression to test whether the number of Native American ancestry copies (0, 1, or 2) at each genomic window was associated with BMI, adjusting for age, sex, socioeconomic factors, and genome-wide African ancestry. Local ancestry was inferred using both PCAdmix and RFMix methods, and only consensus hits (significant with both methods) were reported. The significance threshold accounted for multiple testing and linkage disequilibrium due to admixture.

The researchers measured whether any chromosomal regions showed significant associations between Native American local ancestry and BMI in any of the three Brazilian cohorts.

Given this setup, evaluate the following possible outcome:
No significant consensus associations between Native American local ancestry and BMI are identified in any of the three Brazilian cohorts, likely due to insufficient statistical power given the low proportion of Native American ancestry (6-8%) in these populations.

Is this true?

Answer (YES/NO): YES